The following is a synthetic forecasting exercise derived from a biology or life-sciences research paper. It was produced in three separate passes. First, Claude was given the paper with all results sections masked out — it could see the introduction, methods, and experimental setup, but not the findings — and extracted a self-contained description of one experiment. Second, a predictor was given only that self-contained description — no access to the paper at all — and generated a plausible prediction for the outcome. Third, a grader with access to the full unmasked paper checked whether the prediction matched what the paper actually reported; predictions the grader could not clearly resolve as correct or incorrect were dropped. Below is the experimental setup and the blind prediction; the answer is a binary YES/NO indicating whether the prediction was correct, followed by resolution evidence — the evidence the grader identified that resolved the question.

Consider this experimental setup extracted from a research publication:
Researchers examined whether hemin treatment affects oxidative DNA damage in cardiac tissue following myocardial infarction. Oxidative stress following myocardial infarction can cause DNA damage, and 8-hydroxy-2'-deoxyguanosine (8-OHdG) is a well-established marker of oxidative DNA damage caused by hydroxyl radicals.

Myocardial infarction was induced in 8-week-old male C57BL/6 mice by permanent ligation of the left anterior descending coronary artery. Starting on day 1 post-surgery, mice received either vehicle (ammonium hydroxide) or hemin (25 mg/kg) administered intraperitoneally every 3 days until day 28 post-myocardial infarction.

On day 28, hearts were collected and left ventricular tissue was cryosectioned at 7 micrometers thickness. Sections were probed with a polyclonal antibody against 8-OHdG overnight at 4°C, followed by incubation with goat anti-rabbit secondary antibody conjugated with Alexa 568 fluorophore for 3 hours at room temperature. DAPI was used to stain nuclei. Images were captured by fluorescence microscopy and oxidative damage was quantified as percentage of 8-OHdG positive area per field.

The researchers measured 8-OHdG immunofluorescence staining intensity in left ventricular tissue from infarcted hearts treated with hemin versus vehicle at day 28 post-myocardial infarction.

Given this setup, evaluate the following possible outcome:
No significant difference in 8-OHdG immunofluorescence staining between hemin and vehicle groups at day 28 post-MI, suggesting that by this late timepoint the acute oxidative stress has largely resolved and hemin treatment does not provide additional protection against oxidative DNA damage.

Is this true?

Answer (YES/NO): YES